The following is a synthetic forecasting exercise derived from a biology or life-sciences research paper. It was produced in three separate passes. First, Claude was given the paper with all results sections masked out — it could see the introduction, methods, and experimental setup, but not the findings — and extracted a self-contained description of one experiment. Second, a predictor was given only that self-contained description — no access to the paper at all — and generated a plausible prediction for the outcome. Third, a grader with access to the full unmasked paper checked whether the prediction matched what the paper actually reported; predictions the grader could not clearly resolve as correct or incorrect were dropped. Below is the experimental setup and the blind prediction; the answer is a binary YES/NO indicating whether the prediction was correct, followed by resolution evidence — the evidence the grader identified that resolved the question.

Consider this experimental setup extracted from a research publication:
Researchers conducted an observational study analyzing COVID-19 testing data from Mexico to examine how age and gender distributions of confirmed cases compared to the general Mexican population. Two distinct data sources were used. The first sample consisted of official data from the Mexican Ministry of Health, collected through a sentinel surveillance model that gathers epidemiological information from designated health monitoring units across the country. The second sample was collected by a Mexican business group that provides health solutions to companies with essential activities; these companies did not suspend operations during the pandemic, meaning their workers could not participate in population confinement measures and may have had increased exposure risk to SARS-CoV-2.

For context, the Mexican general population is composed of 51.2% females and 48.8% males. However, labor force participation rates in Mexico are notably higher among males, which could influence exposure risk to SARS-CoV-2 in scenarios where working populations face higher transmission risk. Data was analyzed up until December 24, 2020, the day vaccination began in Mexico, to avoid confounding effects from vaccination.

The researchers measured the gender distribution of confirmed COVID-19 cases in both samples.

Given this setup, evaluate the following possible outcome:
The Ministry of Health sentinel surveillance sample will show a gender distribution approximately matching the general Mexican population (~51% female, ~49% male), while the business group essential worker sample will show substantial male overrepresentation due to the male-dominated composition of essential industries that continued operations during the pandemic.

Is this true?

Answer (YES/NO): NO